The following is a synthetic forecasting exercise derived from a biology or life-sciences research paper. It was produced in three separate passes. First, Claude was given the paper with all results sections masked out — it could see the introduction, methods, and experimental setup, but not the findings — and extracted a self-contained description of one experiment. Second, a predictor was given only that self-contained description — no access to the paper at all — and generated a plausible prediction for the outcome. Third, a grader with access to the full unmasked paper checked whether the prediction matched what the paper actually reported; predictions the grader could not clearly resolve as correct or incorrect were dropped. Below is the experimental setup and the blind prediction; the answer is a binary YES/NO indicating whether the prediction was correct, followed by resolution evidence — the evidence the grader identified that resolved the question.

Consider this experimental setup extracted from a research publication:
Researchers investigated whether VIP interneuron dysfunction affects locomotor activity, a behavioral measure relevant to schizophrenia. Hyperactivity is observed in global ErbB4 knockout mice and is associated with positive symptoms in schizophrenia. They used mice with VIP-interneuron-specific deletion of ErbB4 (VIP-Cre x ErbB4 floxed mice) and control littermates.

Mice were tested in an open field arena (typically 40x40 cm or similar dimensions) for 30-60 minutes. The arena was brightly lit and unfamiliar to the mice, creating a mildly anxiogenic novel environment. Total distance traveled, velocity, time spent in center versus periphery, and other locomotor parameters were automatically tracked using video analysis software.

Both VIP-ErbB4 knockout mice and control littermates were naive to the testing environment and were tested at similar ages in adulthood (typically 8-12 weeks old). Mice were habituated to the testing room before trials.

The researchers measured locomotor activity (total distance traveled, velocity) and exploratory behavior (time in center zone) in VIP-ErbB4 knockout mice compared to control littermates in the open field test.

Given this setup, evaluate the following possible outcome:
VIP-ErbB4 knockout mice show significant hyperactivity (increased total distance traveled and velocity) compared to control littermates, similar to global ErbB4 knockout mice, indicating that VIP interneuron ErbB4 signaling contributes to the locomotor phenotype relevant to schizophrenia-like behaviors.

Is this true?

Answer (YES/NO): YES